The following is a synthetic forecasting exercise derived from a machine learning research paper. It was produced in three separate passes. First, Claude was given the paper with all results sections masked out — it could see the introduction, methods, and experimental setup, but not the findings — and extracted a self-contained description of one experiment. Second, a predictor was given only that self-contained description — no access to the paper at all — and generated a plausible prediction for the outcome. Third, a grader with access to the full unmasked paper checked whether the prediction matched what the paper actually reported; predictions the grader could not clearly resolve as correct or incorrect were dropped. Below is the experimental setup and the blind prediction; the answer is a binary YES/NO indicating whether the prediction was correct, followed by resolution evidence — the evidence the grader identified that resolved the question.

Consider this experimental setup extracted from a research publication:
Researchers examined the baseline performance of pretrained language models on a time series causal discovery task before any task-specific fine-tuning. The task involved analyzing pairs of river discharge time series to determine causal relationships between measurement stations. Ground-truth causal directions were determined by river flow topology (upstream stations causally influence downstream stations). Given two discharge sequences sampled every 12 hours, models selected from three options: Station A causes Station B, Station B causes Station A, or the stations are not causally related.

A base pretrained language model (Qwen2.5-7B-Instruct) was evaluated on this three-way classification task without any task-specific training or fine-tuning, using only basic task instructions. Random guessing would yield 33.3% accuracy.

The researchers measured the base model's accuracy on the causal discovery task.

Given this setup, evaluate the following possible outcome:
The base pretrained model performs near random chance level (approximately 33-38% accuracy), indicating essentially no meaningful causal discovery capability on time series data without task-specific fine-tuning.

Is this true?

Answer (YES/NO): NO